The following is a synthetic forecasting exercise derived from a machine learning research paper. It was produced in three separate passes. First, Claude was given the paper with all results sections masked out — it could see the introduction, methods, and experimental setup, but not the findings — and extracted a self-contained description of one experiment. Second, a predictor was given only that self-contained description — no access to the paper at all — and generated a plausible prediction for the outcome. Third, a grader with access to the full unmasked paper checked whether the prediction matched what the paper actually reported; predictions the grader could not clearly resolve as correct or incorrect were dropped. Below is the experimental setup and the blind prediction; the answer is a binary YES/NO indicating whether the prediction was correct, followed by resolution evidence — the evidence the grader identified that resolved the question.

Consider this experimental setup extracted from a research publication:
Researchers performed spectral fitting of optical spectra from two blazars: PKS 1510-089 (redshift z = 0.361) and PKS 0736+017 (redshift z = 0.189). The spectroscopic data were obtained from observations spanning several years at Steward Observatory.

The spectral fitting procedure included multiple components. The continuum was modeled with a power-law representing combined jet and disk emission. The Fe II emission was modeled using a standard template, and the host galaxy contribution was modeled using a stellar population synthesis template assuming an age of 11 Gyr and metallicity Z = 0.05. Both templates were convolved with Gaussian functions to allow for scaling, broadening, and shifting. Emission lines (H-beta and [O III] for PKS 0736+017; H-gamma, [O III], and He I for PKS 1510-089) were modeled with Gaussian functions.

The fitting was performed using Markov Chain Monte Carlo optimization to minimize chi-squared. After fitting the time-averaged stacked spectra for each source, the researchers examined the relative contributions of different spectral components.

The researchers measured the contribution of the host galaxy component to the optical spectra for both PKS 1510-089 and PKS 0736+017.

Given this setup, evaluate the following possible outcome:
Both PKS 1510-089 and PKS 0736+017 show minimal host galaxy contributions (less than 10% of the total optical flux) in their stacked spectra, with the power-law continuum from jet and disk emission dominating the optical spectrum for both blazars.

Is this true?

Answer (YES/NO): YES